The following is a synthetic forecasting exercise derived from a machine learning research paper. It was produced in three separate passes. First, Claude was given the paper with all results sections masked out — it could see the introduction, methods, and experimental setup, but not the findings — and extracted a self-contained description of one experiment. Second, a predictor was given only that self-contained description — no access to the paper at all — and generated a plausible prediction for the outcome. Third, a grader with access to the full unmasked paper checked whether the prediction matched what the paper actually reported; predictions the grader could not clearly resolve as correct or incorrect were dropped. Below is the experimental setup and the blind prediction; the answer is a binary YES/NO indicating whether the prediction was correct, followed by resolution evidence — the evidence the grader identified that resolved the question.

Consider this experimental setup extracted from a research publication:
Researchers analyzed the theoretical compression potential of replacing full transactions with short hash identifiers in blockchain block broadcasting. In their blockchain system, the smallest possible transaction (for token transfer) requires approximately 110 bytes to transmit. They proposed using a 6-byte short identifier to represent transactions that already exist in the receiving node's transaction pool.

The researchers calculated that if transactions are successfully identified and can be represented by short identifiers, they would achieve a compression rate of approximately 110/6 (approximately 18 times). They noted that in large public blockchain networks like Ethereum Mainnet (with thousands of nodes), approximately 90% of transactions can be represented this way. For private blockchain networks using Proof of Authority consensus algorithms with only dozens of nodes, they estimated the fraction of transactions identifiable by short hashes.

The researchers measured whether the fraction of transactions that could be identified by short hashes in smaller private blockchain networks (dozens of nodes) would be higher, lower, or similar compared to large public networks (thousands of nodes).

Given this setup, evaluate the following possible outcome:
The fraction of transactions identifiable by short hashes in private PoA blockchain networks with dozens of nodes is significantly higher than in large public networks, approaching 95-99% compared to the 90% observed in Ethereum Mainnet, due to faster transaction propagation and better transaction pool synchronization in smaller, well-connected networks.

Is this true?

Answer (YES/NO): NO